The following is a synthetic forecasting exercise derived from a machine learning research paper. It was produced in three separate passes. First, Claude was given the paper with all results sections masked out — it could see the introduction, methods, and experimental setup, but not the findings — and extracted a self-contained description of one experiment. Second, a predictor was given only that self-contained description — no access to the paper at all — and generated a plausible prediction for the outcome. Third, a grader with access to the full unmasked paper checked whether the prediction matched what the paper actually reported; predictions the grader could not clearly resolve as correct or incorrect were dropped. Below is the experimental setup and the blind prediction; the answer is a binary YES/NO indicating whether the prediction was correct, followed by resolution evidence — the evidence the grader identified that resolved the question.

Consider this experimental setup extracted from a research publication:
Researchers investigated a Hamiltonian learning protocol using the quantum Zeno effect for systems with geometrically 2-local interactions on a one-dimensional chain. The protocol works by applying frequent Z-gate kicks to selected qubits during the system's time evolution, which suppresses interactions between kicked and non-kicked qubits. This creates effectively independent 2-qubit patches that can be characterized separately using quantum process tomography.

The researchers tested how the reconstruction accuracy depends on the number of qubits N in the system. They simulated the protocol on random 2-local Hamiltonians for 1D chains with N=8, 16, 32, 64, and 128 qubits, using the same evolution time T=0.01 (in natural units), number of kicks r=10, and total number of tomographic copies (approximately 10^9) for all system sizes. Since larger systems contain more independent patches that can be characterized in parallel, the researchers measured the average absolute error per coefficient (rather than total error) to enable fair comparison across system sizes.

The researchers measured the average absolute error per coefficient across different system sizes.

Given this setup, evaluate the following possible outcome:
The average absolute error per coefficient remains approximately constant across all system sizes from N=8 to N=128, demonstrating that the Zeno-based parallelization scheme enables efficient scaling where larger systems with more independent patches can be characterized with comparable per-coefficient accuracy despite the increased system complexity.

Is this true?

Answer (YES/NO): YES